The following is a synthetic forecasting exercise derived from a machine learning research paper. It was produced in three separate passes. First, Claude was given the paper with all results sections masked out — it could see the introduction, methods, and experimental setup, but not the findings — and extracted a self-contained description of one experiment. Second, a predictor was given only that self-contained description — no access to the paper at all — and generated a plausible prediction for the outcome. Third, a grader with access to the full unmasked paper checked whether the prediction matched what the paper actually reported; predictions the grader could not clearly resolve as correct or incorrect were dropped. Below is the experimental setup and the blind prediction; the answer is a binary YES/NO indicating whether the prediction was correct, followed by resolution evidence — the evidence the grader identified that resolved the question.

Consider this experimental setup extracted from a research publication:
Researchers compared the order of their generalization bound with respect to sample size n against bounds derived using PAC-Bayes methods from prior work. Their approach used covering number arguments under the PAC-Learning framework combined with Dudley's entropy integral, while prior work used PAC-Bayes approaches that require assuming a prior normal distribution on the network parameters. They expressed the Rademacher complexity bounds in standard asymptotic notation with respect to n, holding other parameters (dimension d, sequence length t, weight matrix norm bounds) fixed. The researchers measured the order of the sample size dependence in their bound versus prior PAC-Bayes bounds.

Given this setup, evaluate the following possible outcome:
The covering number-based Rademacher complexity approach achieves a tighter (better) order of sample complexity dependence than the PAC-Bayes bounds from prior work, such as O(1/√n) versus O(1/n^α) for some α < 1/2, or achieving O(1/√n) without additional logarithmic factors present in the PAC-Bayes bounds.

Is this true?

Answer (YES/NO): YES